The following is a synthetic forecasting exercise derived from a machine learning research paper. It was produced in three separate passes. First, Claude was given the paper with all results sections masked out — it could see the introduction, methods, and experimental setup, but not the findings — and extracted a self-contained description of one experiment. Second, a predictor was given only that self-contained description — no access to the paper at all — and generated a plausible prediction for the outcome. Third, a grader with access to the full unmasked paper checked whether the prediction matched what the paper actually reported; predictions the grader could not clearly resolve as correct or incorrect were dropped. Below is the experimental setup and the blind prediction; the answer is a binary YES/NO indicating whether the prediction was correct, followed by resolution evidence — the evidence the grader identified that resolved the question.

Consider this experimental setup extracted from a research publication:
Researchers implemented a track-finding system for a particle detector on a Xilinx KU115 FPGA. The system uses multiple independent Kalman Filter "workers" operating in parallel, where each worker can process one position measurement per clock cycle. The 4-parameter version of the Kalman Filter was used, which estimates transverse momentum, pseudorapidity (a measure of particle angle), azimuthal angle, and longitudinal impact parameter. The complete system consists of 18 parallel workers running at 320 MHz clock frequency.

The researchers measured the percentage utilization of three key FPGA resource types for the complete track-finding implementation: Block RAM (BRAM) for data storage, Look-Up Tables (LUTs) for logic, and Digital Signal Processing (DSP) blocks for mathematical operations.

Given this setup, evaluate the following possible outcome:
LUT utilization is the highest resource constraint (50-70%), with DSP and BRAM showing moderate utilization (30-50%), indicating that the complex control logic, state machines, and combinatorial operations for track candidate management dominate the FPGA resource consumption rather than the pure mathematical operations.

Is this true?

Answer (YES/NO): NO